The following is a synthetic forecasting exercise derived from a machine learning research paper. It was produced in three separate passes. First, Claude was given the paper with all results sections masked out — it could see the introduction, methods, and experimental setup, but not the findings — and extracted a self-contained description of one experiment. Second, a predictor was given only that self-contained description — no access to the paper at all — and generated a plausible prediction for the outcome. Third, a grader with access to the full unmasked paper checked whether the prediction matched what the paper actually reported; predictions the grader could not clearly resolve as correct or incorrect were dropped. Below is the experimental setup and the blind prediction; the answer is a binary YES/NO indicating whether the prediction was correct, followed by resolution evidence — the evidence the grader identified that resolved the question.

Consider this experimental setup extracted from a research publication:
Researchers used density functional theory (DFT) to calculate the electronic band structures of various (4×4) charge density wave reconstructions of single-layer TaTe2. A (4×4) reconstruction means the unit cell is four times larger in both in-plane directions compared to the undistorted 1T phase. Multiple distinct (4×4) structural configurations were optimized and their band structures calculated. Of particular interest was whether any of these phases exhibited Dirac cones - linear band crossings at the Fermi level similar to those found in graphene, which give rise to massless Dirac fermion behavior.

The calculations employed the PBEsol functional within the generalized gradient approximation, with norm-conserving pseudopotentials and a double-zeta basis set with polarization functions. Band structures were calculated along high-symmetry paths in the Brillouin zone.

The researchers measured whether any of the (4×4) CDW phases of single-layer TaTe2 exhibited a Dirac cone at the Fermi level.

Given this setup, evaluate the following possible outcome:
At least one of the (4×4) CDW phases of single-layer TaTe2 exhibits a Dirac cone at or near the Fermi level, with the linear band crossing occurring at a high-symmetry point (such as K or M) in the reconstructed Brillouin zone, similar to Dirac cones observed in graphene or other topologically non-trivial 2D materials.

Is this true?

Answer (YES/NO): YES